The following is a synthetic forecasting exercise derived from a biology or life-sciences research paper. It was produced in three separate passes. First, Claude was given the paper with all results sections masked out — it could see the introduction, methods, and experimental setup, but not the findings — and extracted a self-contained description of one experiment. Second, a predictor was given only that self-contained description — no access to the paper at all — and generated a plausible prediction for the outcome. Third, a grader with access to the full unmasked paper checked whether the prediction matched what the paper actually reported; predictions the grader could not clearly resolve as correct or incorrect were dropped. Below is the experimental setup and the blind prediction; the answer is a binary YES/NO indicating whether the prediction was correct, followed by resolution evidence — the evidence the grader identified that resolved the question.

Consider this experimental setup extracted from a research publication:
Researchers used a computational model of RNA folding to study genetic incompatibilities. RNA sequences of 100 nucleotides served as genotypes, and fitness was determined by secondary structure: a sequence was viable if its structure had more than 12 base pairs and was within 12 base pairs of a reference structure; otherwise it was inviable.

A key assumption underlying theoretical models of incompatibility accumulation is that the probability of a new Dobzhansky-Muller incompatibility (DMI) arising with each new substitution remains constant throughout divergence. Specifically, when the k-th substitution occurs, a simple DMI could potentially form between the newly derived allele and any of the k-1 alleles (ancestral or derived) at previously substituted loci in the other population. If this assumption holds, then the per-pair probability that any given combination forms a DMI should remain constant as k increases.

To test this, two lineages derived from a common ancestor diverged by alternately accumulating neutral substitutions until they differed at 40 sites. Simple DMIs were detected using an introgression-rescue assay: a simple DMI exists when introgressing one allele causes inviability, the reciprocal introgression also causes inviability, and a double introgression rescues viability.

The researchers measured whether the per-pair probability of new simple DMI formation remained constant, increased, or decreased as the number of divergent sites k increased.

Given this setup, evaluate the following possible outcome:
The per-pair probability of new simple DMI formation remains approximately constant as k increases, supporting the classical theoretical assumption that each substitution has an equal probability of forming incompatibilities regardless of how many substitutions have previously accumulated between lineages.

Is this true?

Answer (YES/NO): NO